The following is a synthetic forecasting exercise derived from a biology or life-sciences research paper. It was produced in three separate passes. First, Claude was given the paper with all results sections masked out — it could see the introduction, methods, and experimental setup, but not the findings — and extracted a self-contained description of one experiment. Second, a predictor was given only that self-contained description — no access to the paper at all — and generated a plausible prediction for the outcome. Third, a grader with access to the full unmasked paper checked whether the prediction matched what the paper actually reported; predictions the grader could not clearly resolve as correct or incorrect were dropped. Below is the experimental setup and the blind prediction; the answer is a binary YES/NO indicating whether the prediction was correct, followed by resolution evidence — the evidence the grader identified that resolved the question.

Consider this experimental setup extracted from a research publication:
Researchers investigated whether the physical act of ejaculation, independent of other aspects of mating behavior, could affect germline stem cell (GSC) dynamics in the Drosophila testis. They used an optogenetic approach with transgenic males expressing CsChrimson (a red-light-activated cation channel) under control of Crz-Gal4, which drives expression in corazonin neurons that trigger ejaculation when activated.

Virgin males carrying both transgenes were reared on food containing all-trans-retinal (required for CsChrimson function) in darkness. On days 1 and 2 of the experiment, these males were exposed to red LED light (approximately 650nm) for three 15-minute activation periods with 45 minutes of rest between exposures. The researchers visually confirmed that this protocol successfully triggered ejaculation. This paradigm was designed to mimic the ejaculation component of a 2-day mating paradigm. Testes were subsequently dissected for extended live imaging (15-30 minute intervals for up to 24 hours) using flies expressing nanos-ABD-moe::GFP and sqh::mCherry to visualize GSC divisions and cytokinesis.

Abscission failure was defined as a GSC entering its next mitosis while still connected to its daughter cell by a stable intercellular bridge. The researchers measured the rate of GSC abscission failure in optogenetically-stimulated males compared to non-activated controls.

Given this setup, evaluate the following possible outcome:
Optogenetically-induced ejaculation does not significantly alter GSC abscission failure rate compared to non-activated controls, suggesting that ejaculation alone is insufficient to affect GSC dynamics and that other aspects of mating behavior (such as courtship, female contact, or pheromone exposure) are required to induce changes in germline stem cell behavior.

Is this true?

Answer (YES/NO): YES